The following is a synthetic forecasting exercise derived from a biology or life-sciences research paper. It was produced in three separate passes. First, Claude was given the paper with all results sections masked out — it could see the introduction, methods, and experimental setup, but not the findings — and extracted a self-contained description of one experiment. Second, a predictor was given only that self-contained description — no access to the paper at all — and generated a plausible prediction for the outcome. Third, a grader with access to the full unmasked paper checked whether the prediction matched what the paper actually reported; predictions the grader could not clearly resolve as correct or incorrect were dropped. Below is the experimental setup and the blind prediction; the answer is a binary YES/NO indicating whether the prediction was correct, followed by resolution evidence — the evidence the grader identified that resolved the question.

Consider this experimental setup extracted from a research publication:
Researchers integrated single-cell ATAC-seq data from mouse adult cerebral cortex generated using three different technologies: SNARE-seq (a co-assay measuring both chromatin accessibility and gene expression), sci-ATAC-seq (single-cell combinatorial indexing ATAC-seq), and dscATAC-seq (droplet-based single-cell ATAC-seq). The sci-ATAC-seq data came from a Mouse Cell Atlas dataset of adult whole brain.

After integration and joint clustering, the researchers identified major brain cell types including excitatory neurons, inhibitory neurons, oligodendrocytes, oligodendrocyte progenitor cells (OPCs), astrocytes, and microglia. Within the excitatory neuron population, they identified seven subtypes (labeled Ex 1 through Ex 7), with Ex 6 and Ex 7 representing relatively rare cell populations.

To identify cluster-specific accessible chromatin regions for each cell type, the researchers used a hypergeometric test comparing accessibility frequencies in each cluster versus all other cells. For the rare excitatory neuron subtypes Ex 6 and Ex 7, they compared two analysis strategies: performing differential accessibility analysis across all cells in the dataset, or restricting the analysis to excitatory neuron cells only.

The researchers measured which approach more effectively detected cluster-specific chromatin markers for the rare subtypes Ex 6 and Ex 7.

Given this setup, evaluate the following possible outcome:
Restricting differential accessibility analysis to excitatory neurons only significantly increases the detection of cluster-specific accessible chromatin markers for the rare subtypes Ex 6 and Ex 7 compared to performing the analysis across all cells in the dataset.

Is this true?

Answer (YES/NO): YES